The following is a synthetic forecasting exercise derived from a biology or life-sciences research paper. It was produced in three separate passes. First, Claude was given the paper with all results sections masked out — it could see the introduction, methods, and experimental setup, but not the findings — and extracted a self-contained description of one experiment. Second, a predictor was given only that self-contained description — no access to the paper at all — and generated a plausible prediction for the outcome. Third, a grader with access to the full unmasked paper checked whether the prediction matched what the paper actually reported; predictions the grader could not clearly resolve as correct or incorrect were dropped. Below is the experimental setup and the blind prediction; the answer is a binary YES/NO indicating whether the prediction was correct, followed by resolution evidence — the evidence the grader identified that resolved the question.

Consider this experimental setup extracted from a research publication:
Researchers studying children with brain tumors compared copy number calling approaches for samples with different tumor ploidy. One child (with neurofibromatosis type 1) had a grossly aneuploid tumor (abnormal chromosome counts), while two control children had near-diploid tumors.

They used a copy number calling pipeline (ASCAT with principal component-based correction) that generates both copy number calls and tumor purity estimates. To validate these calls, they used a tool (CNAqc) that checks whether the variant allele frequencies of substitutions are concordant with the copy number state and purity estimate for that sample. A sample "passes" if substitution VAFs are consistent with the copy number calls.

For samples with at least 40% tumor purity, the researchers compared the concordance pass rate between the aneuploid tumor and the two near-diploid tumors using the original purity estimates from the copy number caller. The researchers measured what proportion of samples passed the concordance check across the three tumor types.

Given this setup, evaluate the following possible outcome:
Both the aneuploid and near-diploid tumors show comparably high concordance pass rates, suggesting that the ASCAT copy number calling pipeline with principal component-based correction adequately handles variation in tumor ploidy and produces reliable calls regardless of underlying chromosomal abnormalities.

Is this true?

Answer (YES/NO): NO